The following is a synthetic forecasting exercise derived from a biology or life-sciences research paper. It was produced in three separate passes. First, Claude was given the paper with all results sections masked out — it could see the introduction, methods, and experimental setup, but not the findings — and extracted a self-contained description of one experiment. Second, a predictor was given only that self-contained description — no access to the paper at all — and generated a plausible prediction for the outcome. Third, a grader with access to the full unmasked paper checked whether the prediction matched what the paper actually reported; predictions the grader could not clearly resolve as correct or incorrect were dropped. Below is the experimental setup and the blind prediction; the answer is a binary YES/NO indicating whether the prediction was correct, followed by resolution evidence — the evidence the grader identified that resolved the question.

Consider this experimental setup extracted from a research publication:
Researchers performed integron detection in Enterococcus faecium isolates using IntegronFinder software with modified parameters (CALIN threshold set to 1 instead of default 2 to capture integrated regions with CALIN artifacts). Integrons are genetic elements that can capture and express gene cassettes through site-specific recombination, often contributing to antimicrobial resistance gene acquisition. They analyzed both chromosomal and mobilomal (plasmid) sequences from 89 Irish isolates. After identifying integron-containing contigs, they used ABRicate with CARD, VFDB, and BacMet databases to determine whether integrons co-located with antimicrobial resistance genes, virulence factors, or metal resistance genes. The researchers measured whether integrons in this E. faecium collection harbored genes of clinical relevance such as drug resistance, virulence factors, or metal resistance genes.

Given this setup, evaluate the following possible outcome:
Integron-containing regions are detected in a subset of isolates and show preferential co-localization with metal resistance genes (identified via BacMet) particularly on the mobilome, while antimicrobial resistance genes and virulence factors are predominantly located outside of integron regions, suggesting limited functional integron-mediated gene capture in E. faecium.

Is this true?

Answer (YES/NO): NO